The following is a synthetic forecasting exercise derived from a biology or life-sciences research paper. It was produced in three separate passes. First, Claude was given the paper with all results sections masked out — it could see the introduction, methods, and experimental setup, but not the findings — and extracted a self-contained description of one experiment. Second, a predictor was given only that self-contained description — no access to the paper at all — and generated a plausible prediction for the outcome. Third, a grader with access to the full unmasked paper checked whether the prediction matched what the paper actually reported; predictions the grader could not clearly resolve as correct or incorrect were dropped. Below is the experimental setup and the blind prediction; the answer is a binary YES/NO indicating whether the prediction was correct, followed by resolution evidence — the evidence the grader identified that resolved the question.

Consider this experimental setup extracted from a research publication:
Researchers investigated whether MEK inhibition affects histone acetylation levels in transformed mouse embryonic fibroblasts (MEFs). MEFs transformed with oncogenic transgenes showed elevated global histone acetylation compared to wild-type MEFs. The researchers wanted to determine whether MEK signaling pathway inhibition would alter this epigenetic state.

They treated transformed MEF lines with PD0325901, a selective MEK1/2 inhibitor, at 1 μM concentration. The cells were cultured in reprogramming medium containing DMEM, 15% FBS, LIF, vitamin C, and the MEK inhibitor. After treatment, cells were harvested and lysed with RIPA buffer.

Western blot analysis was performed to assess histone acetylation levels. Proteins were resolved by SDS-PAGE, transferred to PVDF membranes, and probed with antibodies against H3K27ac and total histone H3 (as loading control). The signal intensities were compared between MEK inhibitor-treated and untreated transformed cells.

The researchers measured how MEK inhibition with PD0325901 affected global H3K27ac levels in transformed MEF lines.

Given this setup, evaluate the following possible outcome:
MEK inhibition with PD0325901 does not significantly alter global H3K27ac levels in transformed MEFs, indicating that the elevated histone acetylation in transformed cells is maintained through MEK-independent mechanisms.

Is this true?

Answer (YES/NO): NO